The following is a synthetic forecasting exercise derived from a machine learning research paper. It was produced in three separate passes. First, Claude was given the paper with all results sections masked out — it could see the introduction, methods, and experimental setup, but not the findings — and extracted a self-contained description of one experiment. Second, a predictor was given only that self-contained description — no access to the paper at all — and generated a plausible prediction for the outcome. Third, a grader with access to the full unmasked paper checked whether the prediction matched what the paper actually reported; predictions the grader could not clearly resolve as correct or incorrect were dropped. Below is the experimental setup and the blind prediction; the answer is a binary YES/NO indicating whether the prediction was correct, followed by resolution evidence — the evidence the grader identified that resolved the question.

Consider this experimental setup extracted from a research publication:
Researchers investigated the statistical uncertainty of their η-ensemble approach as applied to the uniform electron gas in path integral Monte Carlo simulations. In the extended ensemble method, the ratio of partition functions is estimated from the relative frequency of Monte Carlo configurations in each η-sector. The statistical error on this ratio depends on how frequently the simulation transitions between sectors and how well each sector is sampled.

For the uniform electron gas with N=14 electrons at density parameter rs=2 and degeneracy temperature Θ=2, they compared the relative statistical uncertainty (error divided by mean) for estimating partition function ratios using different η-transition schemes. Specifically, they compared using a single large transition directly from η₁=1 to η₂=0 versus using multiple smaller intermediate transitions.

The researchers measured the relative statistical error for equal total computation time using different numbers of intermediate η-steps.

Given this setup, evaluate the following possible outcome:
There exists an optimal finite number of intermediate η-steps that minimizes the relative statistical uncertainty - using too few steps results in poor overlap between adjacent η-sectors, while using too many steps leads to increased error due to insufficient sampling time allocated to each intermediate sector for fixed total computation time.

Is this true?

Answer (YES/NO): NO